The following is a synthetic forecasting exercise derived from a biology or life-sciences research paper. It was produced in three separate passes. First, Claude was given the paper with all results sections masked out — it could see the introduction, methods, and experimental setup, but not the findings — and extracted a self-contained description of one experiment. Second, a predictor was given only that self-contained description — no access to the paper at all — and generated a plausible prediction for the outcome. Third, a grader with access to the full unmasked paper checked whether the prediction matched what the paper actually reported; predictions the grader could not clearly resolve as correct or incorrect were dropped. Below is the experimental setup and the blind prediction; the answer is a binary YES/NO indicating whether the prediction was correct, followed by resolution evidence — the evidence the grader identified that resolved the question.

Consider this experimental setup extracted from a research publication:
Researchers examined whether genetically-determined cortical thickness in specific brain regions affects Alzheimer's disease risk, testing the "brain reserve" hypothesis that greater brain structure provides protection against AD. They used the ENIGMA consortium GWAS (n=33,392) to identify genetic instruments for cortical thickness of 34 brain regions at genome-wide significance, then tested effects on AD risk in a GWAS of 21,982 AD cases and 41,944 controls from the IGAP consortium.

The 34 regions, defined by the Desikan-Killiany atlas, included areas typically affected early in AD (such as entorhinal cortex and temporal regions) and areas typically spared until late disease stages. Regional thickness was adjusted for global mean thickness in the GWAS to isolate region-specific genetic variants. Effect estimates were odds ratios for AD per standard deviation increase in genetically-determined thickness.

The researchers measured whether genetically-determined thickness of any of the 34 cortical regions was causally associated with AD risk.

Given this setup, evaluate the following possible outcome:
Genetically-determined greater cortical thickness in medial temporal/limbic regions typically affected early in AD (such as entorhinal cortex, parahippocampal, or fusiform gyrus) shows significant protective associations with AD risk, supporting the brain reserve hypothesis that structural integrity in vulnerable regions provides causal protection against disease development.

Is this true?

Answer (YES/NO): NO